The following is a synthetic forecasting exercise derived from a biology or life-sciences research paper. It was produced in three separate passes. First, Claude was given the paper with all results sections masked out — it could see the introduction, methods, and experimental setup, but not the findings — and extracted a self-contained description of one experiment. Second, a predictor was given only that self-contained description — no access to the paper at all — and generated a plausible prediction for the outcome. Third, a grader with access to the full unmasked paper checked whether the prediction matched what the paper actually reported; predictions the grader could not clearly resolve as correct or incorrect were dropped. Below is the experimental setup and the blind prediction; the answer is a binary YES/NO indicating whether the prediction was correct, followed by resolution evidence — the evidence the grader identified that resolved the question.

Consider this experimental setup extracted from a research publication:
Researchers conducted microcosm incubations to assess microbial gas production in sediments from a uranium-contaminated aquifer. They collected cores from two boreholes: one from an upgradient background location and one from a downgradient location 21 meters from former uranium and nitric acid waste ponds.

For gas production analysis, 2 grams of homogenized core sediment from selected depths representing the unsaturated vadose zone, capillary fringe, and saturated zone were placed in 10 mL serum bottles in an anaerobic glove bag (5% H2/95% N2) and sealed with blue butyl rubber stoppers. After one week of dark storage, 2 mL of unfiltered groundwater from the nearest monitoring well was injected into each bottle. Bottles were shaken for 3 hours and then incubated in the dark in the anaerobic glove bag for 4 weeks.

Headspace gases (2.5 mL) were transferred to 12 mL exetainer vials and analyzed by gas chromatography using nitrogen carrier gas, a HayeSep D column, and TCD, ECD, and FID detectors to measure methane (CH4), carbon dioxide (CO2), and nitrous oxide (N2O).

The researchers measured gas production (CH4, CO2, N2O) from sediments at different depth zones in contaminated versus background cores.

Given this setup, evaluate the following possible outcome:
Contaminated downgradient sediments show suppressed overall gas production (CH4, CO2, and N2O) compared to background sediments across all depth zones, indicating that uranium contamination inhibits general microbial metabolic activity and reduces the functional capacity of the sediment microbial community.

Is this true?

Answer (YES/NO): NO